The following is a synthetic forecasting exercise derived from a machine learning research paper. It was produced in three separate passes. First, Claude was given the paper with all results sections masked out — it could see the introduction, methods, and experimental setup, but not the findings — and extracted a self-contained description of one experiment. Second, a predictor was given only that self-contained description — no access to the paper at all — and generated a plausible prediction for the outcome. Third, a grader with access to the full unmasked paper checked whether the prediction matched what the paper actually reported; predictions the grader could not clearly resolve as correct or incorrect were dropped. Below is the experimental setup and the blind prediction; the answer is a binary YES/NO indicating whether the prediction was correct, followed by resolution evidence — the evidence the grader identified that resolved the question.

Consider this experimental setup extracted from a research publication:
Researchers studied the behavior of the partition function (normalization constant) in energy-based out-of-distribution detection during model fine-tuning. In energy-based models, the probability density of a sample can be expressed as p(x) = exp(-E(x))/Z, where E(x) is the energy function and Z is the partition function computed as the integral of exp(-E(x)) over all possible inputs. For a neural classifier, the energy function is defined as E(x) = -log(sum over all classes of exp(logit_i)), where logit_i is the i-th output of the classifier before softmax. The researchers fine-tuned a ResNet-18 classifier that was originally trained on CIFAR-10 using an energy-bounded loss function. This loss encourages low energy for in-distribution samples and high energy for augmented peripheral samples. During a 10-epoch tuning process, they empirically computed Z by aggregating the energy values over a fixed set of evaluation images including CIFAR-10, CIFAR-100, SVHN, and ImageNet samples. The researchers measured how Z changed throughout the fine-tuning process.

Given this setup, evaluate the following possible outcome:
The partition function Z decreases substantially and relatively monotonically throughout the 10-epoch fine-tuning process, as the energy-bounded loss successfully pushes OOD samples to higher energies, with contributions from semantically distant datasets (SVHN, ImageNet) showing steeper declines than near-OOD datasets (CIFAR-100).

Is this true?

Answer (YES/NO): NO